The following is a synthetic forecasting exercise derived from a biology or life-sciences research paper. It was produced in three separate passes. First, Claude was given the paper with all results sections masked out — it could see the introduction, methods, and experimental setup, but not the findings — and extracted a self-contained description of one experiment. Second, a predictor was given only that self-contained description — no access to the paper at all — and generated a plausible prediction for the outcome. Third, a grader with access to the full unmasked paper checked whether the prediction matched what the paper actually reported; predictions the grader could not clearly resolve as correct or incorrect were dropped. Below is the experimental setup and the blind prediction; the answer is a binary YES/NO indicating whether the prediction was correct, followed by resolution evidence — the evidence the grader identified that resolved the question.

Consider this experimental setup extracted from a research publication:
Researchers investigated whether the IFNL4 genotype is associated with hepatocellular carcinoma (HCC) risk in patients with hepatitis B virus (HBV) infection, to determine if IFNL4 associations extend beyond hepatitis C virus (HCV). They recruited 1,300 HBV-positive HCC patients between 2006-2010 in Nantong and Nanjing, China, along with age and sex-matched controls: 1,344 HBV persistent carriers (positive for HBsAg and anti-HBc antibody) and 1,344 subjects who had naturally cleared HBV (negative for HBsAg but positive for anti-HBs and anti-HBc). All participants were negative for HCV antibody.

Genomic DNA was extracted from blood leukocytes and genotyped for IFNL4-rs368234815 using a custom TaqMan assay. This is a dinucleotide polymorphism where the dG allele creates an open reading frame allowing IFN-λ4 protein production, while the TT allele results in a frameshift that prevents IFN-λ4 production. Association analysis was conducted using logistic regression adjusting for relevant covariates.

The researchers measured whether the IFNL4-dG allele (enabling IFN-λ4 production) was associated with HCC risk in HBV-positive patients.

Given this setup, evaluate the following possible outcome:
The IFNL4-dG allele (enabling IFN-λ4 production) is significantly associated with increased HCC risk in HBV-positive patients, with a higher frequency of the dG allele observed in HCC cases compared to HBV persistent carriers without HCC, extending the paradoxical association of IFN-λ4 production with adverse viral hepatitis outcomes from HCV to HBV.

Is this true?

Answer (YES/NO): NO